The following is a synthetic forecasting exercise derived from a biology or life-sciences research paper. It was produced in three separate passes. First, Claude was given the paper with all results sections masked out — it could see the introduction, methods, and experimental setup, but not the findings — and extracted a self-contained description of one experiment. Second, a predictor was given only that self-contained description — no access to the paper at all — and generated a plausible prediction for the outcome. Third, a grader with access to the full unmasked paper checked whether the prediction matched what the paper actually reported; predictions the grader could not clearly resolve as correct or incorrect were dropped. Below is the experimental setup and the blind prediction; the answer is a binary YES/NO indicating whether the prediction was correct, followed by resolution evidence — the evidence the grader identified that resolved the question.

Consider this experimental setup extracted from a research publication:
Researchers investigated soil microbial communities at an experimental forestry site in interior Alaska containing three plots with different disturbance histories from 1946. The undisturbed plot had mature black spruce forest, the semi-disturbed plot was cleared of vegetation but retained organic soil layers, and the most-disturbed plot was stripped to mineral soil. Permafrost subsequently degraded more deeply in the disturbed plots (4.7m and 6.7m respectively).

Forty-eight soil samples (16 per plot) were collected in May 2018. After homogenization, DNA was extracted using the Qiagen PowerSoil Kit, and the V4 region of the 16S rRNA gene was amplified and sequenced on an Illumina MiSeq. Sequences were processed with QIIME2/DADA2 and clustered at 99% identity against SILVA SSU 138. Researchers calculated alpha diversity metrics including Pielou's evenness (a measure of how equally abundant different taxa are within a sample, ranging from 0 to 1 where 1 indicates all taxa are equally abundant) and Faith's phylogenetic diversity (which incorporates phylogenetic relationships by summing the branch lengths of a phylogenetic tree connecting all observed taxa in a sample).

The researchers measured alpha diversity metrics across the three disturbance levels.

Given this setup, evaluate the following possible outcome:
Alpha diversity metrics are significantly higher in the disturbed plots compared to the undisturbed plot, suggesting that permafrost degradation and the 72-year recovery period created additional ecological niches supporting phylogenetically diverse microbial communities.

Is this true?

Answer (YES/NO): YES